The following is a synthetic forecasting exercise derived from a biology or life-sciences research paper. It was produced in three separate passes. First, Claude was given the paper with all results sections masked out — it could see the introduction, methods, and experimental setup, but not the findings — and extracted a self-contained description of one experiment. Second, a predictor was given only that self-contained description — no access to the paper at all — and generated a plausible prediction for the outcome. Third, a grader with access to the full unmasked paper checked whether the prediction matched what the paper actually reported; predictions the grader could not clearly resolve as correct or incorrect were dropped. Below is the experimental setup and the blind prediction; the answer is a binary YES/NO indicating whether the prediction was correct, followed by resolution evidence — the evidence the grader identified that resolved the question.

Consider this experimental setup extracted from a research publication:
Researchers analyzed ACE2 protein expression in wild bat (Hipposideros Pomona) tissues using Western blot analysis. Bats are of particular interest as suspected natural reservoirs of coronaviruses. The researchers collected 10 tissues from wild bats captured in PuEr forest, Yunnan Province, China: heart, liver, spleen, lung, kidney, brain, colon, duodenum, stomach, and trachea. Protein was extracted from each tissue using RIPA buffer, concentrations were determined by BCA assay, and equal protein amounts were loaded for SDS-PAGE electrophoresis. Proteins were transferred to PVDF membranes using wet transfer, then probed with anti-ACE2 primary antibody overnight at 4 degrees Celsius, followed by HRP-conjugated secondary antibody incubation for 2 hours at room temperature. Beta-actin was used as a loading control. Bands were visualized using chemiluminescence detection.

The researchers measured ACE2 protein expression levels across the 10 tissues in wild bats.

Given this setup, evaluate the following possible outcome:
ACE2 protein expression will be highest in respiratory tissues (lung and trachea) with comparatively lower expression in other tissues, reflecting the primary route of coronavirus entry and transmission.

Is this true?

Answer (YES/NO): NO